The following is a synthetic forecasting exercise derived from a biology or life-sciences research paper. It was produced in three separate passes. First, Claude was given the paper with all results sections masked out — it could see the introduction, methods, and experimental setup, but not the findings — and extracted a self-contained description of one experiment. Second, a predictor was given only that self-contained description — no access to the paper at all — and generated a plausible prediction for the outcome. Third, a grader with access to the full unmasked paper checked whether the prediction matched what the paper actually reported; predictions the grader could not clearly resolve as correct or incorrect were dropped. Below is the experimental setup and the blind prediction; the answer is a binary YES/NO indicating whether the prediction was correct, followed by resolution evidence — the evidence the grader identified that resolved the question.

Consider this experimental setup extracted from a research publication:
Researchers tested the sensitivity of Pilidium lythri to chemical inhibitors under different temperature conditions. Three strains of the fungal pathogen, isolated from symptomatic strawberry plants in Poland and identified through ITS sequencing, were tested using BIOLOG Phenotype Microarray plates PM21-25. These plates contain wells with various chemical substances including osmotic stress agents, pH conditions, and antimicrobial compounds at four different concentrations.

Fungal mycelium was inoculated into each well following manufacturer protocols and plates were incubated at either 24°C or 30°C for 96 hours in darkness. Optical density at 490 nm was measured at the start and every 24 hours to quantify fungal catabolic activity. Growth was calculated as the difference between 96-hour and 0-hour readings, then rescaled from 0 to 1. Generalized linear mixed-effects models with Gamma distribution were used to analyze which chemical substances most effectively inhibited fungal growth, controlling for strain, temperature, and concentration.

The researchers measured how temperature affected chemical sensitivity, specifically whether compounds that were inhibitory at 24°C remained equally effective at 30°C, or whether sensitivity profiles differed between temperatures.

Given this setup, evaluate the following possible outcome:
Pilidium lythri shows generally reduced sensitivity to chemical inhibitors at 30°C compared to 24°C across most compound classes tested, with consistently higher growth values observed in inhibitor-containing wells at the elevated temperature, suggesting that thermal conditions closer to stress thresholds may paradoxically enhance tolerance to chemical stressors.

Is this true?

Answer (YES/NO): YES